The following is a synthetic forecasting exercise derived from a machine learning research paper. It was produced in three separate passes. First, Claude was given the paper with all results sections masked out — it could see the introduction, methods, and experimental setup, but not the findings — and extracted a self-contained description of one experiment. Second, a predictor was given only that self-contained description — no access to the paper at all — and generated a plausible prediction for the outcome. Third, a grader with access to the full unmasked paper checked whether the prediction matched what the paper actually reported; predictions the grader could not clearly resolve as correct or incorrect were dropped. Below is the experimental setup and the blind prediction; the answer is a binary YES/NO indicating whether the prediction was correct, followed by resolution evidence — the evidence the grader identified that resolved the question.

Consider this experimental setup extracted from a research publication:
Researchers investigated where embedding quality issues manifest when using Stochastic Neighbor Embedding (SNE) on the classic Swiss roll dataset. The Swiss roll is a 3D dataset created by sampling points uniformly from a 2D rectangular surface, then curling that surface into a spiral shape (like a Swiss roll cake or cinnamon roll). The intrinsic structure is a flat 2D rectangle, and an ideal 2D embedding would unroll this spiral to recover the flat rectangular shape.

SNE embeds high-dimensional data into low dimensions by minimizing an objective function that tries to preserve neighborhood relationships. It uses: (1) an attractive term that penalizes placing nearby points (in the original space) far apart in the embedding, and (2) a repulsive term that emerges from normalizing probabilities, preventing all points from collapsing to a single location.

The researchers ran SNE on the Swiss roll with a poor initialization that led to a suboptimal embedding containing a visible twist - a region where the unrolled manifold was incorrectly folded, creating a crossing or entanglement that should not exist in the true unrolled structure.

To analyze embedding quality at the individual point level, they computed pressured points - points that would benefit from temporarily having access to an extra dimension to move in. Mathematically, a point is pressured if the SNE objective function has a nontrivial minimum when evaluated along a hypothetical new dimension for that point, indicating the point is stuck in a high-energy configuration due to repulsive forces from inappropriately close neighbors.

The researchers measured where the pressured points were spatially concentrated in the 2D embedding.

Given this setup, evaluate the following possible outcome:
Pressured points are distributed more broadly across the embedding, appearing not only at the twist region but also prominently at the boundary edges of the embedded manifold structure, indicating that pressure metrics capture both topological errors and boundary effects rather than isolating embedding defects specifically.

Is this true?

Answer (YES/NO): NO